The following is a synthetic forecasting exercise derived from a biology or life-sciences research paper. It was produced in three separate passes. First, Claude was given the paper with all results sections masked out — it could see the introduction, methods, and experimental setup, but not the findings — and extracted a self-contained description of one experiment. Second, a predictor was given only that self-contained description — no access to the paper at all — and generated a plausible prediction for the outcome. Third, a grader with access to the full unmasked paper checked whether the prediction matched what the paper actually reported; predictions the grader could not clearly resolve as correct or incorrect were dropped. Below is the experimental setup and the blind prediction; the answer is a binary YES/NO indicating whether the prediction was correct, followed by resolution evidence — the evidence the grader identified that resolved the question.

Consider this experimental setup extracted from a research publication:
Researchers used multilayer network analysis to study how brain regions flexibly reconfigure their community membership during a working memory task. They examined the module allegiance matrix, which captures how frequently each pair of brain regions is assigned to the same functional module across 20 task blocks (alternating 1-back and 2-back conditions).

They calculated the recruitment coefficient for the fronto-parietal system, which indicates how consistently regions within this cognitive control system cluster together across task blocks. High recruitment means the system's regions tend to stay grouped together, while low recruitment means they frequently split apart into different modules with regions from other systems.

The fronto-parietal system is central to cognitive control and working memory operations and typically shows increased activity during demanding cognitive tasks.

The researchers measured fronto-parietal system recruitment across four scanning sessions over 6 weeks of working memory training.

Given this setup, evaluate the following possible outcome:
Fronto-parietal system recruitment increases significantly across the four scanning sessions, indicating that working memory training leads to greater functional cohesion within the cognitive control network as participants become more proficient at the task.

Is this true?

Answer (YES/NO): YES